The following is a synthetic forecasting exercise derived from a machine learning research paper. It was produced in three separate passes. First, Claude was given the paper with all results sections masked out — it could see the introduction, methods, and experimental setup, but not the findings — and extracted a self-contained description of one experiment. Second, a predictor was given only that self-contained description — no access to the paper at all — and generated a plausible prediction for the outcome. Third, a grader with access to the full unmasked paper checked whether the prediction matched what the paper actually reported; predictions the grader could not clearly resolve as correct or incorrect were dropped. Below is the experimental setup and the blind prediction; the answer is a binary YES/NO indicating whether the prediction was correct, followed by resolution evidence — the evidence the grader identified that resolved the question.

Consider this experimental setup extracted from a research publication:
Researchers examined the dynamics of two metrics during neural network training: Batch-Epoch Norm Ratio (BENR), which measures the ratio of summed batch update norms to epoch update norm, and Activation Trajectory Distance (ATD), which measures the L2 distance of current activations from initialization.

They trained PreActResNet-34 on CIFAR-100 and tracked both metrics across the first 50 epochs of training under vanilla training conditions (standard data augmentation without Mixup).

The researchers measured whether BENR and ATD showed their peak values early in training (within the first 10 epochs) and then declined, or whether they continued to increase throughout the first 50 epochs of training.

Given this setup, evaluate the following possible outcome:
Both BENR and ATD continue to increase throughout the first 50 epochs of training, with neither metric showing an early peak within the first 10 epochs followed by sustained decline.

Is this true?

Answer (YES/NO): NO